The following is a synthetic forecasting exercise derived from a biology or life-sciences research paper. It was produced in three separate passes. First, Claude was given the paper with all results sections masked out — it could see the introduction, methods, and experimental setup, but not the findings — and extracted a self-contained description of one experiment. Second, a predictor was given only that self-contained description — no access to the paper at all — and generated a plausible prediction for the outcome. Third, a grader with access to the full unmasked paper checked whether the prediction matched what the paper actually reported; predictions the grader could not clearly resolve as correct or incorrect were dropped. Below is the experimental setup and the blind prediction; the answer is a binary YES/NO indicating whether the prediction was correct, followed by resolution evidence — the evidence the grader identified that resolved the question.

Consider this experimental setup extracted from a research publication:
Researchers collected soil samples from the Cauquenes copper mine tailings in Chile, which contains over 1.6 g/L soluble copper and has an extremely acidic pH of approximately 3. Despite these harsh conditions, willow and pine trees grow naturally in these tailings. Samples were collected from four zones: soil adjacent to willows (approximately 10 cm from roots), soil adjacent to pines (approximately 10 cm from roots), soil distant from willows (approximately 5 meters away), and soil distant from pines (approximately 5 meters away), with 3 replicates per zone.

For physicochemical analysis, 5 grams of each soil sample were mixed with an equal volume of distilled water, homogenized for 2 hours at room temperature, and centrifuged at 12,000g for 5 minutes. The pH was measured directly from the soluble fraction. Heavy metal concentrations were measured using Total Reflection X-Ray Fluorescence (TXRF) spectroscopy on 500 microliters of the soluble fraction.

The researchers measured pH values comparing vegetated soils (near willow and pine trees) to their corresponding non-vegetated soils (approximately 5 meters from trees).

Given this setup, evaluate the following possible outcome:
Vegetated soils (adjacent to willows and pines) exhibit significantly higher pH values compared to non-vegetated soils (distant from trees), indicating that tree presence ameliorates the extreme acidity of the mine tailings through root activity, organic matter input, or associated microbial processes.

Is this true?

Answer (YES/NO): YES